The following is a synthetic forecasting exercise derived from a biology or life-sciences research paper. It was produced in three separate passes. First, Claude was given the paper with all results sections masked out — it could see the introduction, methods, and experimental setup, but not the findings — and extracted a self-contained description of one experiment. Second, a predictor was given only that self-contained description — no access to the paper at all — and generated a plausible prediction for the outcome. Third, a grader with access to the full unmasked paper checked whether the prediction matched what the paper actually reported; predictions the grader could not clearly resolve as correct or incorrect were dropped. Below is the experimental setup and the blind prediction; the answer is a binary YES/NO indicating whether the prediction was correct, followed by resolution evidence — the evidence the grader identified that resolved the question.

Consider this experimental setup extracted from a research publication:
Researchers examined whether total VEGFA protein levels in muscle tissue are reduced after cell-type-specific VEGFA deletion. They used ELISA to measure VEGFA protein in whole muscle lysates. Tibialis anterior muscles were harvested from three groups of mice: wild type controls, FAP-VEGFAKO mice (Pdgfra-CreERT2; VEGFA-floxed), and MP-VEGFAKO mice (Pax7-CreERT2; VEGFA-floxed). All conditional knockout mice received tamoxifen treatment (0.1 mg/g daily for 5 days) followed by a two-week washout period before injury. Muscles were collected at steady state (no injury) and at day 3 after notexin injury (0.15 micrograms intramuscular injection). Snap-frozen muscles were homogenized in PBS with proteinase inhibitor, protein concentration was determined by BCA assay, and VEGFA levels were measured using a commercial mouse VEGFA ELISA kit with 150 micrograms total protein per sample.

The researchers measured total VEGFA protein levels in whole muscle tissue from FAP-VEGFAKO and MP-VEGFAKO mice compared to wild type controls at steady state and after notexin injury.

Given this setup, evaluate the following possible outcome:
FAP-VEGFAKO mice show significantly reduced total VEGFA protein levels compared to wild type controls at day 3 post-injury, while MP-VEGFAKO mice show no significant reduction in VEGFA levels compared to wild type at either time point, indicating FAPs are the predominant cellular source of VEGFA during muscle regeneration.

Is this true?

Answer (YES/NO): NO